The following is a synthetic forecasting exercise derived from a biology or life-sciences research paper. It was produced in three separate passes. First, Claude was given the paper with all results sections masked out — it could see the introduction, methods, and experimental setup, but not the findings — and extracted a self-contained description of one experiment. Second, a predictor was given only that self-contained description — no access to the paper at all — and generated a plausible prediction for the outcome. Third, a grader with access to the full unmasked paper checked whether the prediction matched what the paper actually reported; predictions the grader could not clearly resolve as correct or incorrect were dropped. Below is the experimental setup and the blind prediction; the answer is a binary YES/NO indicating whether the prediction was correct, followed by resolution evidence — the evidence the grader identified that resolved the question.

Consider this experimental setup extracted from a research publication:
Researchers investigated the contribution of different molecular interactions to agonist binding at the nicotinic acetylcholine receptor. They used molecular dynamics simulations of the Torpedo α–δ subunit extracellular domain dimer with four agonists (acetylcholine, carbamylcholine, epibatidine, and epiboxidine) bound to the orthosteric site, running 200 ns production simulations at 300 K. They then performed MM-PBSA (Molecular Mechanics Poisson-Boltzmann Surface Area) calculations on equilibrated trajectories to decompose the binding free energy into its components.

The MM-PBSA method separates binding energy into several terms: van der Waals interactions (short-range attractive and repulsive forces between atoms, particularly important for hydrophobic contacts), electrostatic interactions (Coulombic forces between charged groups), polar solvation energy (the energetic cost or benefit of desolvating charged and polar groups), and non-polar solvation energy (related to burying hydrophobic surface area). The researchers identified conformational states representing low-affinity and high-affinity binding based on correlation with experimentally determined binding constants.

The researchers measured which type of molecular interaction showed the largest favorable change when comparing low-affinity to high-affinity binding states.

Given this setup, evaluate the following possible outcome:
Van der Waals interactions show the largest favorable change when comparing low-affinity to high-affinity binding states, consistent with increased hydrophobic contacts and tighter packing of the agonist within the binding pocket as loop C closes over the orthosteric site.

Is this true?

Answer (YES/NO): YES